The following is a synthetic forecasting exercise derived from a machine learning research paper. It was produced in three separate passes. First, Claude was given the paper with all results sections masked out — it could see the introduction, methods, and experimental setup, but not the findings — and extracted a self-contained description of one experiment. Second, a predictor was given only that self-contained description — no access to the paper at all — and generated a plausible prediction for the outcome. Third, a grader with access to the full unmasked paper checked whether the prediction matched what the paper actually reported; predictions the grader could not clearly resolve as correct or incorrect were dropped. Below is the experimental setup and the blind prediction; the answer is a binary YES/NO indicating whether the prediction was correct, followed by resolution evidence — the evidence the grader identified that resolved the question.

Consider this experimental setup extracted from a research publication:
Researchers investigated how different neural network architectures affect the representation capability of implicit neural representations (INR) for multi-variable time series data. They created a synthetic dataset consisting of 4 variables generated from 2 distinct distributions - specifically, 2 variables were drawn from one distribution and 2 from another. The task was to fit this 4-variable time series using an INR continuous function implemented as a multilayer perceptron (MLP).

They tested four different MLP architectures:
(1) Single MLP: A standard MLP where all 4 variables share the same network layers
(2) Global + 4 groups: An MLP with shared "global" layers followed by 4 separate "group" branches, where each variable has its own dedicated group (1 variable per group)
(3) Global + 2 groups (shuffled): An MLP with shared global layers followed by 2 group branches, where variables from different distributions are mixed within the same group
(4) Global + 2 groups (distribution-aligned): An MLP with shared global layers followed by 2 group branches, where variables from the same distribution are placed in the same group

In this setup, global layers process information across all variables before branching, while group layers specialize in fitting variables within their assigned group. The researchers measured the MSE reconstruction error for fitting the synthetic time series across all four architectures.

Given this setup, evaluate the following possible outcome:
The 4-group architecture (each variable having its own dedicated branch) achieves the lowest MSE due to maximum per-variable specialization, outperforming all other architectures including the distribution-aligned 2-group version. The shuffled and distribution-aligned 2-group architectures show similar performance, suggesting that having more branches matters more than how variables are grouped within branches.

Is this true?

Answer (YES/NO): NO